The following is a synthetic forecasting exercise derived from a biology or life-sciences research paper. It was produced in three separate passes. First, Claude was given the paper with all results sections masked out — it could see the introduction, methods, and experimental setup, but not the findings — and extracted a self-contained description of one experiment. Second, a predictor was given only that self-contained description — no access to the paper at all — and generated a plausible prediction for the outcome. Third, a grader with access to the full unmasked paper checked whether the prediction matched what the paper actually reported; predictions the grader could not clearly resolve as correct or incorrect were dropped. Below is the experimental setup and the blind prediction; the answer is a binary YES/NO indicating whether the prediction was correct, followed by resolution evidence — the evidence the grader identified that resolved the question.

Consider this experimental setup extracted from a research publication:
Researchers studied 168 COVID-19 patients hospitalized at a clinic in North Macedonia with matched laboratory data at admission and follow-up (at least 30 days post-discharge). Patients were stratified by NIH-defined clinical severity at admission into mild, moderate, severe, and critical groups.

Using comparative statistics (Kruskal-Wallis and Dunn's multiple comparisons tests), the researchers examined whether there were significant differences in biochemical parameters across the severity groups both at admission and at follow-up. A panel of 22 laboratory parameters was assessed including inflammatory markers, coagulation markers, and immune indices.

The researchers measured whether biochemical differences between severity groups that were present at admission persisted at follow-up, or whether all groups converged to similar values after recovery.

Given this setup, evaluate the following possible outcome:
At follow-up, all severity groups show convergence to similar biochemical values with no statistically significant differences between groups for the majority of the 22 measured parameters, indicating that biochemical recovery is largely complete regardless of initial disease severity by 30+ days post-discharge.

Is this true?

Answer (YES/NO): NO